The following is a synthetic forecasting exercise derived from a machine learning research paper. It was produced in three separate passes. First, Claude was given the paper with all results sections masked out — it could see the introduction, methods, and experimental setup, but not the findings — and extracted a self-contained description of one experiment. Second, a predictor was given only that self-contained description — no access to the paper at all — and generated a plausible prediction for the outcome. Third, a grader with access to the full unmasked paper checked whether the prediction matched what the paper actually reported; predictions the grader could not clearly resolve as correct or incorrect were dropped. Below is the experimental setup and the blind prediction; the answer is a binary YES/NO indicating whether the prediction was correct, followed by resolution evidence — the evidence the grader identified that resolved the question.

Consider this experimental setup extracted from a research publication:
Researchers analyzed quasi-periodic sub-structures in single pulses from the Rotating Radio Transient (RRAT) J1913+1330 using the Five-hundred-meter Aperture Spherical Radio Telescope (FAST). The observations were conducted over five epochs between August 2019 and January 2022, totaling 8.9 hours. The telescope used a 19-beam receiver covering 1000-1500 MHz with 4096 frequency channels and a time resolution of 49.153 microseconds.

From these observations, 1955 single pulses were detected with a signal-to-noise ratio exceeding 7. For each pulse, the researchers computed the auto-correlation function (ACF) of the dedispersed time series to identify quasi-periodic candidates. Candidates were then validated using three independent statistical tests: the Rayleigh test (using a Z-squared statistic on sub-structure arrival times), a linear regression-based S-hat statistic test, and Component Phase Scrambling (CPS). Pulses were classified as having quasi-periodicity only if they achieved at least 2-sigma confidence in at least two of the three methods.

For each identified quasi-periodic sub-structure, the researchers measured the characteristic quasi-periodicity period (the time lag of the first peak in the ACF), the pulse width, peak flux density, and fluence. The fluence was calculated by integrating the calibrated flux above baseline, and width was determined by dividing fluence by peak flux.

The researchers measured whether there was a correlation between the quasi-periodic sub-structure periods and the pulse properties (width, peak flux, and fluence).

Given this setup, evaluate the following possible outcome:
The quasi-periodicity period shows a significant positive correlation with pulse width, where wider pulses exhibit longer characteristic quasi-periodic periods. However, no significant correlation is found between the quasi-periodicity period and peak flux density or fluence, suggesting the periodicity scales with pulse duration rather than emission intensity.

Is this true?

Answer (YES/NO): NO